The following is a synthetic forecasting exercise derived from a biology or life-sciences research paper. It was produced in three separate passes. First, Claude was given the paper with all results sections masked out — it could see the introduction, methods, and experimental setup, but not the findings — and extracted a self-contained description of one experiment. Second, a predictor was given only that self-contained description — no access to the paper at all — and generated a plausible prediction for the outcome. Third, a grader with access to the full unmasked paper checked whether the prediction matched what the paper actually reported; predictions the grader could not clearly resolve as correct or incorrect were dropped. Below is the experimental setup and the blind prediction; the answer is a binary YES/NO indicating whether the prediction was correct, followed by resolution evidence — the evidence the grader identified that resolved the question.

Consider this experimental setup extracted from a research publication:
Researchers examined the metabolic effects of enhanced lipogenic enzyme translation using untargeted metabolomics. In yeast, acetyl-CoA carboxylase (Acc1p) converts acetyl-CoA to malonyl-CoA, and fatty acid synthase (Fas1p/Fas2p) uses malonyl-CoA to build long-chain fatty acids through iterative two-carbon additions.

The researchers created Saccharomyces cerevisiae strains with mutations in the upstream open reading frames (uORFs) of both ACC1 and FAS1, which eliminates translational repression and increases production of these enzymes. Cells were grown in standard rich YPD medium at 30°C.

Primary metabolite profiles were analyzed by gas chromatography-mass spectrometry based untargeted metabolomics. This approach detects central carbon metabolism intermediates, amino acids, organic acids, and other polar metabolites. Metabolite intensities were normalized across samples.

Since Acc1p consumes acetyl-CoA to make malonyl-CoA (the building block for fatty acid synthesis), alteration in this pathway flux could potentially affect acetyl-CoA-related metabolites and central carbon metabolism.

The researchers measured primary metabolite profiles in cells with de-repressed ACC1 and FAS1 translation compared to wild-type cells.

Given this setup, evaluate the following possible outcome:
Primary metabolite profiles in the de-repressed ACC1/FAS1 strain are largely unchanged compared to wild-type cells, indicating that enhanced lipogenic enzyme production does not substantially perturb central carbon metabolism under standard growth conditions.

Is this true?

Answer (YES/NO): YES